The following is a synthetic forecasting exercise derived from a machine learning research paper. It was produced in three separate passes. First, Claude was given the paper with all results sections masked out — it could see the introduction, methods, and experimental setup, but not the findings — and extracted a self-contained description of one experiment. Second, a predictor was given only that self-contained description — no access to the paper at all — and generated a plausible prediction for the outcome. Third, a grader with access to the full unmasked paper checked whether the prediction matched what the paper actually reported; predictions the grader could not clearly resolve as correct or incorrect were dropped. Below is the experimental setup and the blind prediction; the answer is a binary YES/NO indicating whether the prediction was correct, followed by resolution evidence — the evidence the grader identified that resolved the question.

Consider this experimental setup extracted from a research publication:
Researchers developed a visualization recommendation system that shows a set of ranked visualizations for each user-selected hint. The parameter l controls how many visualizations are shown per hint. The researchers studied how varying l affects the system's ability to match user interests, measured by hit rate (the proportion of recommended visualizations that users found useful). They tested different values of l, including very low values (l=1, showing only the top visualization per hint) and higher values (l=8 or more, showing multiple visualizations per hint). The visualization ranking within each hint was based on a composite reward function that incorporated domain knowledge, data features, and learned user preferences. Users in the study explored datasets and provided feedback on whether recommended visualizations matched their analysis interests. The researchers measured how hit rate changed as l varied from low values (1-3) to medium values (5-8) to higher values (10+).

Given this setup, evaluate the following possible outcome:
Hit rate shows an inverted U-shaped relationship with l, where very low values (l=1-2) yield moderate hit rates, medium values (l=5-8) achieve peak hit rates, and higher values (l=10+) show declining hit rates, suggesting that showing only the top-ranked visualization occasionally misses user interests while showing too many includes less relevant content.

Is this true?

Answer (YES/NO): NO